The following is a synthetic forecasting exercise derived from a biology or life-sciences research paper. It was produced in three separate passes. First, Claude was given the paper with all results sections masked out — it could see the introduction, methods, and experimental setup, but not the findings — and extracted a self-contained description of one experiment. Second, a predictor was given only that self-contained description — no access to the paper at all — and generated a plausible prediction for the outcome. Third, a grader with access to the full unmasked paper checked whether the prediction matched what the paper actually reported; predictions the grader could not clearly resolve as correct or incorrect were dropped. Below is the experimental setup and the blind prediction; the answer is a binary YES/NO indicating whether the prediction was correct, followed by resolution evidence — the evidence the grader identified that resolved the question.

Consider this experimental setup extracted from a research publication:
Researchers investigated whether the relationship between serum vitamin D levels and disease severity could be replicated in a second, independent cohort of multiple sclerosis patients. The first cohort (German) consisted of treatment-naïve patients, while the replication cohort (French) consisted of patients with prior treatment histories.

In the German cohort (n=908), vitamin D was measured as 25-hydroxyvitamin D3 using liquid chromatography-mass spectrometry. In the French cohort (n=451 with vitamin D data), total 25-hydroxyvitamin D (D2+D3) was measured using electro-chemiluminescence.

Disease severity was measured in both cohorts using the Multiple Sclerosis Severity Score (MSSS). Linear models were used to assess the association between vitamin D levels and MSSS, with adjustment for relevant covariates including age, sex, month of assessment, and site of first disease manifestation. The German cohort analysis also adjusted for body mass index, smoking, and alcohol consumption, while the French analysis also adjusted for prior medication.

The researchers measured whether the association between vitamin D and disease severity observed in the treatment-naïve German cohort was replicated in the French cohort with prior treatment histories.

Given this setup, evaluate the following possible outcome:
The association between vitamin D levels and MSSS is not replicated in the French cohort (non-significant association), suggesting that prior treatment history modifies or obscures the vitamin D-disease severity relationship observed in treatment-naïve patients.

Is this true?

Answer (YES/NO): NO